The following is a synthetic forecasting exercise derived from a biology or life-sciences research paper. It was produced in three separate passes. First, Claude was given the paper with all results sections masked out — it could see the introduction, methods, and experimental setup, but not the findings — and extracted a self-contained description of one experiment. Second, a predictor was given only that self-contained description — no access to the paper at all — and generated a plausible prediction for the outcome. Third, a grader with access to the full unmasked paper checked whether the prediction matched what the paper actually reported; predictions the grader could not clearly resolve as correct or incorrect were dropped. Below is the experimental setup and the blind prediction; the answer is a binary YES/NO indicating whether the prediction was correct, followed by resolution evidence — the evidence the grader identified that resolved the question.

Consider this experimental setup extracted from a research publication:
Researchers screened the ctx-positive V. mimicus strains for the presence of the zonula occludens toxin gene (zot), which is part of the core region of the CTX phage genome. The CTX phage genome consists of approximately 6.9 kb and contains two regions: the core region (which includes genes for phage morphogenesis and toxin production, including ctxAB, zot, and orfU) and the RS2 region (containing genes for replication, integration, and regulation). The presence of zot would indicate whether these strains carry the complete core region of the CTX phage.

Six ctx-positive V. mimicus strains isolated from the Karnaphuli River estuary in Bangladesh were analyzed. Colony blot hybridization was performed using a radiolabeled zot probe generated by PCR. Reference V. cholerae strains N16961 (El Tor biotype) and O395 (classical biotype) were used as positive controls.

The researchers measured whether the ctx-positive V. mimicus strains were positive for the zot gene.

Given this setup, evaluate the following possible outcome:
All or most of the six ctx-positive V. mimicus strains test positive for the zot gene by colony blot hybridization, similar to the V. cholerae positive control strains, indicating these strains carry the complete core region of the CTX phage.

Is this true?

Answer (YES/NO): YES